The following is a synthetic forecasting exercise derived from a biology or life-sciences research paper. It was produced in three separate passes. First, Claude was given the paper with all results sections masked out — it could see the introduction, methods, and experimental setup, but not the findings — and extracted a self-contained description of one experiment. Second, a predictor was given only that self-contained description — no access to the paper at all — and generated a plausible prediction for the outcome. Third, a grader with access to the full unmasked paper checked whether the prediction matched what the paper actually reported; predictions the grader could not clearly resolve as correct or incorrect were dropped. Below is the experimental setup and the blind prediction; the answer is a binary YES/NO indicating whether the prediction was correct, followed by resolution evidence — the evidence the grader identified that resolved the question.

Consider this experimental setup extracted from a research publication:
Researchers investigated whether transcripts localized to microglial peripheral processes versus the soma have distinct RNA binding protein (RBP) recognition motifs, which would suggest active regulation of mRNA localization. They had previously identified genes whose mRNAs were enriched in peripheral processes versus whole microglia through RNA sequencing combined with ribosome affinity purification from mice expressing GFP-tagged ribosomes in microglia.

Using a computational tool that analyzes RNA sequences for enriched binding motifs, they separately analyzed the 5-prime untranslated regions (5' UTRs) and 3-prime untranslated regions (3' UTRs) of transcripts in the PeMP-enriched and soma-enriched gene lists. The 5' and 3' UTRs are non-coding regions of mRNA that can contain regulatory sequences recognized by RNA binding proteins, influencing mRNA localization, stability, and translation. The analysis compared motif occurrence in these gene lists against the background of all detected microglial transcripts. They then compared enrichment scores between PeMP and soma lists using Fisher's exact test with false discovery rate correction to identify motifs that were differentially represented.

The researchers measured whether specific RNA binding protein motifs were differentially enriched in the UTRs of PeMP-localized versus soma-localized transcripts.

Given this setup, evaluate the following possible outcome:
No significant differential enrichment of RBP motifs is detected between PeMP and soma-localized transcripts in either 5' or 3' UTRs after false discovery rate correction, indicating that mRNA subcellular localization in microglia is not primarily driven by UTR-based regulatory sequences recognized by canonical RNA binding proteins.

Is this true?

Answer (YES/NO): NO